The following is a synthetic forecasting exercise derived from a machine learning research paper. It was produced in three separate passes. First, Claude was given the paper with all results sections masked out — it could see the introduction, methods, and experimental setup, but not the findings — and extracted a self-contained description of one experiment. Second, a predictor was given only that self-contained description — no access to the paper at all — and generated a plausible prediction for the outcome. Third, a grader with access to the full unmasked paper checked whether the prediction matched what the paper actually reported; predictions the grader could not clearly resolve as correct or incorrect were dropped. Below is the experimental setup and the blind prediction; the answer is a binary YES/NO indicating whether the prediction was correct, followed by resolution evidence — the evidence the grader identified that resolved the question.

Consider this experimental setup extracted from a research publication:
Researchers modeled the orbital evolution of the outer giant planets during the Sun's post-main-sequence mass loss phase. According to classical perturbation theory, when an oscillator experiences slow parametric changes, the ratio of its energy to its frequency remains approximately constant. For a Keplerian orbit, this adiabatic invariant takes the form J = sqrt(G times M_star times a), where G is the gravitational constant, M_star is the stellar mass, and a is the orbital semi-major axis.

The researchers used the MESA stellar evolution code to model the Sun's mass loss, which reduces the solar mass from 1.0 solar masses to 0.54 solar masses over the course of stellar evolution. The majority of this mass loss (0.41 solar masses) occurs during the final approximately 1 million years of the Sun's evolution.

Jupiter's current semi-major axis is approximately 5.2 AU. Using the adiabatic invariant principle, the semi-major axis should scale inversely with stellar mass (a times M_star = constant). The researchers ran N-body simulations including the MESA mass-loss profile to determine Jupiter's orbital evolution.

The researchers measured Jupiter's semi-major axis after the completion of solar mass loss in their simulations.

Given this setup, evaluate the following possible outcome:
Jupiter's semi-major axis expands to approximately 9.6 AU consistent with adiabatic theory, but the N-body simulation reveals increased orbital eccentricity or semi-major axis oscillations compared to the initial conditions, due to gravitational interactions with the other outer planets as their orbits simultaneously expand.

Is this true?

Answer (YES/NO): NO